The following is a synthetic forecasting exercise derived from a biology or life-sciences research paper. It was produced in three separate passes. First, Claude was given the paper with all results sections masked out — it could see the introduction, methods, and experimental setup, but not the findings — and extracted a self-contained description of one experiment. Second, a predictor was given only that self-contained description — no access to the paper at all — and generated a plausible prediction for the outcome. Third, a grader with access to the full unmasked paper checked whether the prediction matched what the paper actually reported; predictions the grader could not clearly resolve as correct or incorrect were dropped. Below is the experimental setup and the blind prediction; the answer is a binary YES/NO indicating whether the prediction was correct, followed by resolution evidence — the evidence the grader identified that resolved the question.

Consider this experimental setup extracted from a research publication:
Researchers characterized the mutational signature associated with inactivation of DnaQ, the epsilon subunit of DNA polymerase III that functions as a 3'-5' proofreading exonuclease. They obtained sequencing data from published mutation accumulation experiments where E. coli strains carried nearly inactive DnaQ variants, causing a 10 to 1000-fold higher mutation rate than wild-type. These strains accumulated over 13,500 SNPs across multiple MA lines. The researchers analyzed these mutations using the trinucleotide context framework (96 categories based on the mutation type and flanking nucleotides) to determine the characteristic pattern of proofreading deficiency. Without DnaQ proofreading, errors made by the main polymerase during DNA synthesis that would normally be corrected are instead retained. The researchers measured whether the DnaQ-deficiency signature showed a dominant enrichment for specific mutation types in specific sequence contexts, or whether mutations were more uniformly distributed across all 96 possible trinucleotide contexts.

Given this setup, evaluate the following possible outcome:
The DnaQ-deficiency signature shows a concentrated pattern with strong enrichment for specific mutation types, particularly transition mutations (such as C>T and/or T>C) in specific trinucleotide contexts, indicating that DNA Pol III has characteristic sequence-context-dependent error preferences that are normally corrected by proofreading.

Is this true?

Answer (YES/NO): YES